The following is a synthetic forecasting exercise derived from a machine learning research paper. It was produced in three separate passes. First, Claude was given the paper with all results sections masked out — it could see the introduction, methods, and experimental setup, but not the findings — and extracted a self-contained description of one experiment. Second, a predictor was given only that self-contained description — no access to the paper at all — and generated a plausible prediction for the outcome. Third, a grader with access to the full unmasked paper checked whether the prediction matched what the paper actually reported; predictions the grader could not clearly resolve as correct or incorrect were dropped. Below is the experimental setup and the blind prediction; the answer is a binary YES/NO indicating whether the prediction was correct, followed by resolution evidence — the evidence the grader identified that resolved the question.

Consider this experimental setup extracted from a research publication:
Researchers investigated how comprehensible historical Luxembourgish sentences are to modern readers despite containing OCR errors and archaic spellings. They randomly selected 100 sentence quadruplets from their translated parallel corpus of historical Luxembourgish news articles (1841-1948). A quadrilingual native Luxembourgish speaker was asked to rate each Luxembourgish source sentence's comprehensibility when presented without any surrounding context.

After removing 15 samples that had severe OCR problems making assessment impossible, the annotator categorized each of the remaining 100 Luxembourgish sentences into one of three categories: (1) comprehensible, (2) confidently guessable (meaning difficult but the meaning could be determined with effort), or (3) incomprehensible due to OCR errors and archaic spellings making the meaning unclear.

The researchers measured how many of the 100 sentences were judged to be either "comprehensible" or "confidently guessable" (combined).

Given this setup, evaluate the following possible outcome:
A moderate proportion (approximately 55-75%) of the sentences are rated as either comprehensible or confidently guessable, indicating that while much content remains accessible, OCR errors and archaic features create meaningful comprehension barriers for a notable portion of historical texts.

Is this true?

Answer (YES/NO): NO